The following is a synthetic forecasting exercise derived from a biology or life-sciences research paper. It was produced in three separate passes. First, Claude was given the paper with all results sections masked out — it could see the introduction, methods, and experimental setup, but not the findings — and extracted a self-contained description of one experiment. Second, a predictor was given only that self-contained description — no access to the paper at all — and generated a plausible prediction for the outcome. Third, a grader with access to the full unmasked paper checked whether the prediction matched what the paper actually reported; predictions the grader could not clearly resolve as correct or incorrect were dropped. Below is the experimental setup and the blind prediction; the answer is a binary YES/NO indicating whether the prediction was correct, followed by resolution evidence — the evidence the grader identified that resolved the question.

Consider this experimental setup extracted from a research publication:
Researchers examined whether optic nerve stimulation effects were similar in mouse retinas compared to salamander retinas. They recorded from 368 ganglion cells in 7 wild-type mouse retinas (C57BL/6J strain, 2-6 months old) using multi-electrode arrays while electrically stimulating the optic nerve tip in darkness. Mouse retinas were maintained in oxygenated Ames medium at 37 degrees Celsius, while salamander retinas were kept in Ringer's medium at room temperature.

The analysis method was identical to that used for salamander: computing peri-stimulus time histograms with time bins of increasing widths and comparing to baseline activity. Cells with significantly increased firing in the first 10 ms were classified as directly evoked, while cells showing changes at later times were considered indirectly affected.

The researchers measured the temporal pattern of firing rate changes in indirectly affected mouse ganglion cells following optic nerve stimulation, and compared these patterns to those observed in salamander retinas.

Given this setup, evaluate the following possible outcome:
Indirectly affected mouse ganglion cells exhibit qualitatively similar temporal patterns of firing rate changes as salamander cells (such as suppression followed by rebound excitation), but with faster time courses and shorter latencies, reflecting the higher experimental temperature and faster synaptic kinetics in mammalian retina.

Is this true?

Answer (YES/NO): NO